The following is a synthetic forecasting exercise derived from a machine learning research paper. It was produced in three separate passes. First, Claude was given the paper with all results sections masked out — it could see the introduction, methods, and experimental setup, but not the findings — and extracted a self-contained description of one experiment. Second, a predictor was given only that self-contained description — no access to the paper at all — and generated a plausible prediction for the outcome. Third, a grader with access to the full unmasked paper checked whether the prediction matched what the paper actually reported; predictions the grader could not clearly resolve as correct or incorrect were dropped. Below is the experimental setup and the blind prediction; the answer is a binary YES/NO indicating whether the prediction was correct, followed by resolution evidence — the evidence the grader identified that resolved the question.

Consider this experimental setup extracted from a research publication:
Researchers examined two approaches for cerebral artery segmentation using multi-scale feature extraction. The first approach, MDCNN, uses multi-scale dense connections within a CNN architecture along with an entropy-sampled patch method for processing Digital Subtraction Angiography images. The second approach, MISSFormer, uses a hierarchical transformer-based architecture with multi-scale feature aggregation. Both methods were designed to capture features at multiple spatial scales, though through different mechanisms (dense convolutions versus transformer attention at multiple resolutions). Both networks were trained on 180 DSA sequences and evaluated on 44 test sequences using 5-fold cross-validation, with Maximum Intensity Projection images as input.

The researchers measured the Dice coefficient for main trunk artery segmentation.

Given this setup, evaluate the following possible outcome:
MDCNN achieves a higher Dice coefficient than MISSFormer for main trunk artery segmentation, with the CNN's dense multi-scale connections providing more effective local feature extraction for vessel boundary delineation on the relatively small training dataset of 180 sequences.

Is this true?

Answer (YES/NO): NO